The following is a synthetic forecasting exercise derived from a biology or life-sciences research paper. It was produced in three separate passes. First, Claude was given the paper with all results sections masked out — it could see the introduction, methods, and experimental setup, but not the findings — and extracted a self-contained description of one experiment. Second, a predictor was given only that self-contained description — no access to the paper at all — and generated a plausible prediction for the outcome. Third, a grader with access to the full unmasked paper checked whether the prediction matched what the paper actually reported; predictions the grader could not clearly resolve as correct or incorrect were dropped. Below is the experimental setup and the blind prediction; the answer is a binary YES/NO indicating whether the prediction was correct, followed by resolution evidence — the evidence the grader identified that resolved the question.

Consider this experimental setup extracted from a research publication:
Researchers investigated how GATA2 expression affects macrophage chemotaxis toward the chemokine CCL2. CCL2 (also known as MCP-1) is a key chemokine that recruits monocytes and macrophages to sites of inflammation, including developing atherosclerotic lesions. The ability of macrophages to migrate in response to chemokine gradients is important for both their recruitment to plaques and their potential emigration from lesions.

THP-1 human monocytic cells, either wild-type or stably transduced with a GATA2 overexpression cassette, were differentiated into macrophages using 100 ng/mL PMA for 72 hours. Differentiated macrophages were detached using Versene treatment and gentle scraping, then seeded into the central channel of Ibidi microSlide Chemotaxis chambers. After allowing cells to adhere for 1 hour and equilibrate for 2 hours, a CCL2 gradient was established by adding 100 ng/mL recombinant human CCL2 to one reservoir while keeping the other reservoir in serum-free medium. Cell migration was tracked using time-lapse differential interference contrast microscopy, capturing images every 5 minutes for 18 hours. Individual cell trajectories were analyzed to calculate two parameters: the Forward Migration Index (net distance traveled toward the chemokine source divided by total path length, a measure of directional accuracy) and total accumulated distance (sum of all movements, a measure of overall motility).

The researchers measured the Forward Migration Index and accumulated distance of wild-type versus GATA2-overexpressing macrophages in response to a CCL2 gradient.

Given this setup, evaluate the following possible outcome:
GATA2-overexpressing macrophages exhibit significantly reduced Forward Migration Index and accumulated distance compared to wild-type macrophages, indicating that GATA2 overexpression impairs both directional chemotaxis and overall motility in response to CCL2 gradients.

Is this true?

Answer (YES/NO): NO